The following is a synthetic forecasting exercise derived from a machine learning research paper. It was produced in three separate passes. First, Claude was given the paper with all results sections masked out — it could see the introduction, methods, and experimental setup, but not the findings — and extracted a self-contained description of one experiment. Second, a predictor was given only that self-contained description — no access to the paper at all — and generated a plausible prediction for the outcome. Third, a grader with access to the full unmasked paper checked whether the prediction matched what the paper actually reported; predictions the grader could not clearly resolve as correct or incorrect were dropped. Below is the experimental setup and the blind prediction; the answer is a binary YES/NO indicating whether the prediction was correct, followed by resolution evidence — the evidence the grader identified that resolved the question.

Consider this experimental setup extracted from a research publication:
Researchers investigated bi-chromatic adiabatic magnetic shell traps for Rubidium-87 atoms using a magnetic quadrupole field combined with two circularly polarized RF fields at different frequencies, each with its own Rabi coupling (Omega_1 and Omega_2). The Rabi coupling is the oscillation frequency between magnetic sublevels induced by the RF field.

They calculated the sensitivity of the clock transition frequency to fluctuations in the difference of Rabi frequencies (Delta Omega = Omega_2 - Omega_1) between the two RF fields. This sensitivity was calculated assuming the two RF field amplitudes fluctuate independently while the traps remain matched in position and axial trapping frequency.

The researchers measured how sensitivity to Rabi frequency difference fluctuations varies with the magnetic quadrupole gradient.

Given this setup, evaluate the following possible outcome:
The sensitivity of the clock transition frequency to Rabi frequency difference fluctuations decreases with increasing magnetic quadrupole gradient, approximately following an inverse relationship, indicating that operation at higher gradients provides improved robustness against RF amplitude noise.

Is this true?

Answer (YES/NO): NO